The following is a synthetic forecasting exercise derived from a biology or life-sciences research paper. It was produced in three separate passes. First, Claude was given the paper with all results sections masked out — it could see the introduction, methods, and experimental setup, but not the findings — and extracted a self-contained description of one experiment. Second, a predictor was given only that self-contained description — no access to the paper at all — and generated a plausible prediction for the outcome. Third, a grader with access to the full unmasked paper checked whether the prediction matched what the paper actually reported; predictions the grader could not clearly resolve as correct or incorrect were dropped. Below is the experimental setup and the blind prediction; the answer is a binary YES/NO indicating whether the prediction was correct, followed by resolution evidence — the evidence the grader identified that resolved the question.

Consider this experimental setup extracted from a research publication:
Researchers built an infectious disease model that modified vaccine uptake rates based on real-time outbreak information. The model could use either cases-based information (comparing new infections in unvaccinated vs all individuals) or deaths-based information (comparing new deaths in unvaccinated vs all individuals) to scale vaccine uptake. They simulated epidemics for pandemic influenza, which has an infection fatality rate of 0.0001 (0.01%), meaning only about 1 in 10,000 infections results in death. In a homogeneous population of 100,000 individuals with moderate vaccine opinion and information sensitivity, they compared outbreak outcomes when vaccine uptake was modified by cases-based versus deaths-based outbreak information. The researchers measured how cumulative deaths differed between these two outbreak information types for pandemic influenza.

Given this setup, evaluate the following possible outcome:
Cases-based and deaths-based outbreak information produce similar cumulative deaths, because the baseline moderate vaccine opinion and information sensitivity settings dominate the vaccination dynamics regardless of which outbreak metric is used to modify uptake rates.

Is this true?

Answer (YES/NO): NO